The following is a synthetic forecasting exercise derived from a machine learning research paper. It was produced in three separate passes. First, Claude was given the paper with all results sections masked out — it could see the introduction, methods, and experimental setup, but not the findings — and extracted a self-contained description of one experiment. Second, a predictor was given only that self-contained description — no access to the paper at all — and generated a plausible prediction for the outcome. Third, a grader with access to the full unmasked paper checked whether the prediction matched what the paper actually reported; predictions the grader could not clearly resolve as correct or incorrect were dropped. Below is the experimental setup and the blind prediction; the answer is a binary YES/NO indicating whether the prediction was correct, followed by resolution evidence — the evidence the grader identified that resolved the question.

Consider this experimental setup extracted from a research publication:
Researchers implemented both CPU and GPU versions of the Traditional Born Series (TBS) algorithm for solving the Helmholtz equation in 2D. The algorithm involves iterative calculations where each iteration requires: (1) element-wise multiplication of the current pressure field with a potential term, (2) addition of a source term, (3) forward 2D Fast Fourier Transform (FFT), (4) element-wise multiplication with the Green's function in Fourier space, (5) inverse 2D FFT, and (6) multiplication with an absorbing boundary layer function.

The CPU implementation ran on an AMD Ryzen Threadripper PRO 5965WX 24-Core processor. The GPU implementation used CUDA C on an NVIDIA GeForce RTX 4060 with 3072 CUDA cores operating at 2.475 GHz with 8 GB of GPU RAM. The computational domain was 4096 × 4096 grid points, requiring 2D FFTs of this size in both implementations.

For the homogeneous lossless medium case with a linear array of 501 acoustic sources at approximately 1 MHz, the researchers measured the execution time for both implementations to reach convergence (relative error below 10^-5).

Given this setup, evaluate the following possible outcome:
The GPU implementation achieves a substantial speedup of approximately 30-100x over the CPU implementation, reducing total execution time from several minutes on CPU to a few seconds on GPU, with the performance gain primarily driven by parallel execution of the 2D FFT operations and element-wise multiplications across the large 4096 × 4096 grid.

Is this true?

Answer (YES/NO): NO